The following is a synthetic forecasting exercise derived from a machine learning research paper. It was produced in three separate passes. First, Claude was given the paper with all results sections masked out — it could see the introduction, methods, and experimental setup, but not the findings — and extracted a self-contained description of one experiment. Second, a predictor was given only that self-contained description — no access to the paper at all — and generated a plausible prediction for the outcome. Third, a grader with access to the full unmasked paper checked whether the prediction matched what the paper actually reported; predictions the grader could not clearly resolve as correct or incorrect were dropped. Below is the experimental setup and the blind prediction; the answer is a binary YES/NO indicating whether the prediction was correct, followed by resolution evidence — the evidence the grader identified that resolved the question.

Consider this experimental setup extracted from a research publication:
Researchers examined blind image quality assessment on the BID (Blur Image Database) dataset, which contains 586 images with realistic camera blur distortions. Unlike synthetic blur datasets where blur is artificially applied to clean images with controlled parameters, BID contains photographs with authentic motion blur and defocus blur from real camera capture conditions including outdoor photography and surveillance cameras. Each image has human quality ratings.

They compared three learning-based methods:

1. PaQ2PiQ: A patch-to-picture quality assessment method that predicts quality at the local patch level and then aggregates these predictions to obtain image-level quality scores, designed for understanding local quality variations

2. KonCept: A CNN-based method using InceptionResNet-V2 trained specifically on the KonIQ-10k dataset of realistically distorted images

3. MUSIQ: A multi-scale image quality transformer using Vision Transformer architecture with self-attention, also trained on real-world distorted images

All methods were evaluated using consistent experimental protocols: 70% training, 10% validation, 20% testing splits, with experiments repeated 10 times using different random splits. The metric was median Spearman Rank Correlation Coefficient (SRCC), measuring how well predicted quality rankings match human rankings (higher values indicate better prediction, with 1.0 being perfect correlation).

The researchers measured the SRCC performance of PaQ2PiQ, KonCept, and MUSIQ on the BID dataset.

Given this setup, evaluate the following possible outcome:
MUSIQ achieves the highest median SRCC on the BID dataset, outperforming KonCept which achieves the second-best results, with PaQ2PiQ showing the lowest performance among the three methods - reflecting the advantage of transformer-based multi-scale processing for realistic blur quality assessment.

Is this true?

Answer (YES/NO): NO